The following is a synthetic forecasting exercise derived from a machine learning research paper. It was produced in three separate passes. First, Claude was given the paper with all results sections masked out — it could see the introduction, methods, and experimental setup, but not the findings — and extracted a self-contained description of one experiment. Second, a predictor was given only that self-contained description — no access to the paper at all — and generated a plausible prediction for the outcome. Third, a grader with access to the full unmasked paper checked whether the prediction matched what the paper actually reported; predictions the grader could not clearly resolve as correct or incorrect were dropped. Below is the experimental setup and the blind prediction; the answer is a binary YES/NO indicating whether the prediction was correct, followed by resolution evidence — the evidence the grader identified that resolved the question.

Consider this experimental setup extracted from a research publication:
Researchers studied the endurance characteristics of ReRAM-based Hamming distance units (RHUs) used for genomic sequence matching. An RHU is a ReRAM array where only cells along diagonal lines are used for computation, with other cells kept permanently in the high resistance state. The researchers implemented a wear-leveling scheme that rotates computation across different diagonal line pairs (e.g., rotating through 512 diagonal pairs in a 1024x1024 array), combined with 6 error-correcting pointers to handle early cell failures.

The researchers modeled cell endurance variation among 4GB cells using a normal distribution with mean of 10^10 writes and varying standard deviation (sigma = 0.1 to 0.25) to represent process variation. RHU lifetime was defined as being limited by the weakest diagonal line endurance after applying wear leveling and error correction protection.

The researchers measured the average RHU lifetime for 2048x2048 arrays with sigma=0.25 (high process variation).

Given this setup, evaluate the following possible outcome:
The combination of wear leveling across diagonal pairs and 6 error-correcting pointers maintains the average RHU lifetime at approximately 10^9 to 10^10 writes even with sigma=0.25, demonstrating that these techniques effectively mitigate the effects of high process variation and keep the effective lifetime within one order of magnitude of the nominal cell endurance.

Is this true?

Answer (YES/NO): YES